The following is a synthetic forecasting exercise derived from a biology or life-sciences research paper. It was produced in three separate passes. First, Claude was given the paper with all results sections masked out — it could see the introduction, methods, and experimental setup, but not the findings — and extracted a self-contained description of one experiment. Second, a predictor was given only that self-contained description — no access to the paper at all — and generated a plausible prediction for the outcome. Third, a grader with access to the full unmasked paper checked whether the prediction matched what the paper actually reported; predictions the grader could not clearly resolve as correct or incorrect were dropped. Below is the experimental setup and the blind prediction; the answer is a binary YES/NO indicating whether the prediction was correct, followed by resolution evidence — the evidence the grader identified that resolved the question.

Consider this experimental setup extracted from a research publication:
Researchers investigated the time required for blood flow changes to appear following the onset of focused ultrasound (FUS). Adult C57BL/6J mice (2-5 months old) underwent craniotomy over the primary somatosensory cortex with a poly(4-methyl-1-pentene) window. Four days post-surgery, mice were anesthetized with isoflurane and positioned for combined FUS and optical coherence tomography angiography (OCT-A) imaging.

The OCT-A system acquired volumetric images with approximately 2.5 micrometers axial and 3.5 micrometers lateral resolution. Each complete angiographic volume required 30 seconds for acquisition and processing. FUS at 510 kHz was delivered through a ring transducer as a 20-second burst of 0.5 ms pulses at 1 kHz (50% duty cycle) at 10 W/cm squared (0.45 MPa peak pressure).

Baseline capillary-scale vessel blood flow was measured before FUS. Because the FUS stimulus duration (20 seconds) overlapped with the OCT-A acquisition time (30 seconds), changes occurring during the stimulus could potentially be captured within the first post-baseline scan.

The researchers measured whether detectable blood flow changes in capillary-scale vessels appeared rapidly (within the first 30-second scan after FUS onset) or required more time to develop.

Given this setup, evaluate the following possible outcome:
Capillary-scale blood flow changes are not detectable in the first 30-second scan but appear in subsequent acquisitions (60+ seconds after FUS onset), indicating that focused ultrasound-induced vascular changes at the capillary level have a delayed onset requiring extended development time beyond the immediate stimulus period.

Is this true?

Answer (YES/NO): NO